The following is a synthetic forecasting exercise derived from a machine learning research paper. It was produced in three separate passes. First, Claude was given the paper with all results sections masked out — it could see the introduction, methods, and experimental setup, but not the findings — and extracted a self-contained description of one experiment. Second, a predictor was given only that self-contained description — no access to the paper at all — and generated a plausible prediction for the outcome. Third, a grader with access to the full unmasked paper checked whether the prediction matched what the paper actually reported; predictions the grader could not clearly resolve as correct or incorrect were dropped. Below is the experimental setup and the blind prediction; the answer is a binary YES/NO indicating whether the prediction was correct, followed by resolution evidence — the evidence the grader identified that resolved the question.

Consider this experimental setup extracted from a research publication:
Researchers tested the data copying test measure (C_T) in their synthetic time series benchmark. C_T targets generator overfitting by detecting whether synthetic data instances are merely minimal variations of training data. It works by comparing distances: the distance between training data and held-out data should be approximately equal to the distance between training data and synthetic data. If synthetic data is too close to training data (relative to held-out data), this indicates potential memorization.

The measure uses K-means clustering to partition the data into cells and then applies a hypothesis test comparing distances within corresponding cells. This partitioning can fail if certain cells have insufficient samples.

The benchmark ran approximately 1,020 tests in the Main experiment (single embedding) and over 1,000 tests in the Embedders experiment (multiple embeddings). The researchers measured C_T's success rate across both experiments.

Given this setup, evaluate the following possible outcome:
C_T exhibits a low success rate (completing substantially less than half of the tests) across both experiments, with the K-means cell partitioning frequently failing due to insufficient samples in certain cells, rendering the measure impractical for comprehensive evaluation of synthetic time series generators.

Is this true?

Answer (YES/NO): NO